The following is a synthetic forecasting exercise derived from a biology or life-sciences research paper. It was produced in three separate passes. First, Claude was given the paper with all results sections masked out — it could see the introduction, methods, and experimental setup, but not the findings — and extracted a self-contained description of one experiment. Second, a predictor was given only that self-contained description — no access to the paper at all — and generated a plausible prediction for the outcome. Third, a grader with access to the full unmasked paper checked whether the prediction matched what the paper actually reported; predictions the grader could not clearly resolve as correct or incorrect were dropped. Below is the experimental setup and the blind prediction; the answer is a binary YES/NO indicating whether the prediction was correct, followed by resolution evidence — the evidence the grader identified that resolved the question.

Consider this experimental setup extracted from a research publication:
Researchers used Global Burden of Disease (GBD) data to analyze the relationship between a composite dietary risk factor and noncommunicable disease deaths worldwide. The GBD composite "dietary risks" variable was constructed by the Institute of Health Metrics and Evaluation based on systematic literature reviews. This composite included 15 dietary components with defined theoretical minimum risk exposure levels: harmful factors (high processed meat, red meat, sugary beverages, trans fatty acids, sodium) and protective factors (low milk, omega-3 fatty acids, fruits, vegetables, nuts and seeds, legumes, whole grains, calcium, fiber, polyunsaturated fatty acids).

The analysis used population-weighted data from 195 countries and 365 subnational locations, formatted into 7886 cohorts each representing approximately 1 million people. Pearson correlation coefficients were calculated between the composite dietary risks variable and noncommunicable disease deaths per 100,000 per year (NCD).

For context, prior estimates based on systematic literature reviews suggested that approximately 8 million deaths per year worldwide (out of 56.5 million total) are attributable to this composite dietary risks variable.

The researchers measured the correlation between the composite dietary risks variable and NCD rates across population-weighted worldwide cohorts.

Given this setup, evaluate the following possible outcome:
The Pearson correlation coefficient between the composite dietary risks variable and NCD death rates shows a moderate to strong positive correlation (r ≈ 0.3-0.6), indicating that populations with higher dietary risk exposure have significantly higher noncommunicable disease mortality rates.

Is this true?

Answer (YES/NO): YES